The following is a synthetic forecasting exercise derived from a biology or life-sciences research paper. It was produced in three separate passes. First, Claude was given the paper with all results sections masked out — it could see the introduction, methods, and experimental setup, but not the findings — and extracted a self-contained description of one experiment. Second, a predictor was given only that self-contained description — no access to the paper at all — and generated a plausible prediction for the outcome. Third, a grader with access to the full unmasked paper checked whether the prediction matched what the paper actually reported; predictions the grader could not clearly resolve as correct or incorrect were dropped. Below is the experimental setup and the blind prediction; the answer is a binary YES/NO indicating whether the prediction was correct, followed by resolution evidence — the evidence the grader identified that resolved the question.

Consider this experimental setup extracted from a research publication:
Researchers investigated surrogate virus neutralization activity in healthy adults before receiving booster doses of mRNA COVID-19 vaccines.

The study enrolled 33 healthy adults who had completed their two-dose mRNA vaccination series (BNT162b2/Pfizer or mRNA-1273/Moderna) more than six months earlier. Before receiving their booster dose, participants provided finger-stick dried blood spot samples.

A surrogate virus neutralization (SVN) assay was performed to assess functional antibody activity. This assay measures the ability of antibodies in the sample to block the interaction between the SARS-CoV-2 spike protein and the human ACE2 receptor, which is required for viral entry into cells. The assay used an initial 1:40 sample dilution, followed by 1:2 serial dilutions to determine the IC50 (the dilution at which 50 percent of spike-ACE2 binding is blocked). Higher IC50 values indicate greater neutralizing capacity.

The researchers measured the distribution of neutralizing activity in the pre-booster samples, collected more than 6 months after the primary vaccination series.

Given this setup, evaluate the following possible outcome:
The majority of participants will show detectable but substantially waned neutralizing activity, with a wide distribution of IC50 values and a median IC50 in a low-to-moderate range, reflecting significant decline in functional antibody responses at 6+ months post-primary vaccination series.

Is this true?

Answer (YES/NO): NO